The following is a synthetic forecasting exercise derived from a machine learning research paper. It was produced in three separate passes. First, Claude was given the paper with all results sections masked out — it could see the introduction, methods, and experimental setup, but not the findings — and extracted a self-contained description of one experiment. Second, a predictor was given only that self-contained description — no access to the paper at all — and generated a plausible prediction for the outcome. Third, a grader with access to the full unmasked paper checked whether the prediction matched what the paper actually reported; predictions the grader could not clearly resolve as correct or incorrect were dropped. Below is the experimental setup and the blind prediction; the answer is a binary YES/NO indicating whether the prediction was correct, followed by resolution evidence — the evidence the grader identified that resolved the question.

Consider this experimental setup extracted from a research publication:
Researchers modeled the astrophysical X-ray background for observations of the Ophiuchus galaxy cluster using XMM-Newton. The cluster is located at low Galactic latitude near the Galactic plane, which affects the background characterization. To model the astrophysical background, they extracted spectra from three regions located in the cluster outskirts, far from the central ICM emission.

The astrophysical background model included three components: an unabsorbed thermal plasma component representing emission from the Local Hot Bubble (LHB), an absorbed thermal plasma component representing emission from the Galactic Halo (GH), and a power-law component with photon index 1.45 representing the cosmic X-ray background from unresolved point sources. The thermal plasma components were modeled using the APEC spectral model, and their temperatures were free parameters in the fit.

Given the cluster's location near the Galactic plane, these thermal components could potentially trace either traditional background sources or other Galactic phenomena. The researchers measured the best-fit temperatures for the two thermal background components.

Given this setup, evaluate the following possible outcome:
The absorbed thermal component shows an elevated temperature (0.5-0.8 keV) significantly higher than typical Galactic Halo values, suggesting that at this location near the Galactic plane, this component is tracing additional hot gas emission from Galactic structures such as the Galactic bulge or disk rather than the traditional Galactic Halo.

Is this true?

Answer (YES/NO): YES